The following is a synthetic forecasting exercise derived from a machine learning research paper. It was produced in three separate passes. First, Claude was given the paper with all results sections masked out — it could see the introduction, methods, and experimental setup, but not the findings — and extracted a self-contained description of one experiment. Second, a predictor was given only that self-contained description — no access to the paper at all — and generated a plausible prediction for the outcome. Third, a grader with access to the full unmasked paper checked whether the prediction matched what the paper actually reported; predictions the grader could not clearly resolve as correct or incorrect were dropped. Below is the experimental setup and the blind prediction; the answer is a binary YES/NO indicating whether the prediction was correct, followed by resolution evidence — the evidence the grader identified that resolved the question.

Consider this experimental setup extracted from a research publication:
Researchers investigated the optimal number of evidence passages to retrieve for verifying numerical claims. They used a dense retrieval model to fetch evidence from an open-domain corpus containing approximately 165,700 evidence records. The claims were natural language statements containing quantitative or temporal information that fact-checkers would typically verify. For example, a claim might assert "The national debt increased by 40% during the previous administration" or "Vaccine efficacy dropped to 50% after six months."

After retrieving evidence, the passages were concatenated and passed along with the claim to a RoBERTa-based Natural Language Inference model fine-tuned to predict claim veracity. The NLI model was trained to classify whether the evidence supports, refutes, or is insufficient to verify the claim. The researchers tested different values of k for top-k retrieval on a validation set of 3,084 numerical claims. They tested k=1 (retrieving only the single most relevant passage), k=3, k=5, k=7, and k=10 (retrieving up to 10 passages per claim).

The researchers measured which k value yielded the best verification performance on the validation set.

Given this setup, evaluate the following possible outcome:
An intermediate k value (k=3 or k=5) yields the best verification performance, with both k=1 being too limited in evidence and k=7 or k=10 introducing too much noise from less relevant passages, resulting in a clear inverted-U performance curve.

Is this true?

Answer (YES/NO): YES